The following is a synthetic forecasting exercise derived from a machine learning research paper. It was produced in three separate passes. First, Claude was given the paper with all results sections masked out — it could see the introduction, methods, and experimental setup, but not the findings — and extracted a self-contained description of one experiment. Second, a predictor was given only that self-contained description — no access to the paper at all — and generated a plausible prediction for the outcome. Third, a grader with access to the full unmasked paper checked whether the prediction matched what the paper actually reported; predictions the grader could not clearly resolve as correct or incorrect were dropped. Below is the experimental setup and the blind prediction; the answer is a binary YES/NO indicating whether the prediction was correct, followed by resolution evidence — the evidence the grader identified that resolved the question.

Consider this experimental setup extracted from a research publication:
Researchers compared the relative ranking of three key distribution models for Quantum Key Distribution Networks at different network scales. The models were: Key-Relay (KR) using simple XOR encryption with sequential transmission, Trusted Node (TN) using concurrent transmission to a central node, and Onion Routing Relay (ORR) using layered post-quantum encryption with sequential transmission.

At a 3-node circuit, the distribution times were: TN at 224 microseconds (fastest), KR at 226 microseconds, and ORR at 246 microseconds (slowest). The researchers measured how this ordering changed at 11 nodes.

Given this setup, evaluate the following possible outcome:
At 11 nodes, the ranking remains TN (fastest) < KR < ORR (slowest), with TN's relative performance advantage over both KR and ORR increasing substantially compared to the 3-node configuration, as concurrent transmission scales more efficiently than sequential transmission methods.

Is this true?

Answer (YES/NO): NO